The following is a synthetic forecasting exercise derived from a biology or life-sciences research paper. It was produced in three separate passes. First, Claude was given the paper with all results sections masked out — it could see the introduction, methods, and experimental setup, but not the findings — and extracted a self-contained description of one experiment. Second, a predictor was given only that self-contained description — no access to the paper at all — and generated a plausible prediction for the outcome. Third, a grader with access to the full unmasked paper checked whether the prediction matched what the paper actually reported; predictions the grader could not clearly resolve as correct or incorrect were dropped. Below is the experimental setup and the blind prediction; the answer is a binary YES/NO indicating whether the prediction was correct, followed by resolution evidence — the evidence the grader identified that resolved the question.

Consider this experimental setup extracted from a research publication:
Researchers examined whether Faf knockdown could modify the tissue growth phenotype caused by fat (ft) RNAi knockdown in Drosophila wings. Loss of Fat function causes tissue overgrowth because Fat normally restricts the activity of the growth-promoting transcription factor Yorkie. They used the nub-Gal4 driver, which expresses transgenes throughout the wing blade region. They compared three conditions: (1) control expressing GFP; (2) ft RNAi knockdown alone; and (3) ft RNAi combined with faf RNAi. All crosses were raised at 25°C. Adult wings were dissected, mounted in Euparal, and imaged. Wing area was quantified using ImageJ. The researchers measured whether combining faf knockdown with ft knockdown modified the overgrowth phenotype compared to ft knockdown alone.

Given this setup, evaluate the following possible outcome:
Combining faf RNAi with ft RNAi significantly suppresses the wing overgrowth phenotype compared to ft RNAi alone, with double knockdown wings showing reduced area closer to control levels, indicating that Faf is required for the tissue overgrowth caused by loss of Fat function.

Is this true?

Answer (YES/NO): NO